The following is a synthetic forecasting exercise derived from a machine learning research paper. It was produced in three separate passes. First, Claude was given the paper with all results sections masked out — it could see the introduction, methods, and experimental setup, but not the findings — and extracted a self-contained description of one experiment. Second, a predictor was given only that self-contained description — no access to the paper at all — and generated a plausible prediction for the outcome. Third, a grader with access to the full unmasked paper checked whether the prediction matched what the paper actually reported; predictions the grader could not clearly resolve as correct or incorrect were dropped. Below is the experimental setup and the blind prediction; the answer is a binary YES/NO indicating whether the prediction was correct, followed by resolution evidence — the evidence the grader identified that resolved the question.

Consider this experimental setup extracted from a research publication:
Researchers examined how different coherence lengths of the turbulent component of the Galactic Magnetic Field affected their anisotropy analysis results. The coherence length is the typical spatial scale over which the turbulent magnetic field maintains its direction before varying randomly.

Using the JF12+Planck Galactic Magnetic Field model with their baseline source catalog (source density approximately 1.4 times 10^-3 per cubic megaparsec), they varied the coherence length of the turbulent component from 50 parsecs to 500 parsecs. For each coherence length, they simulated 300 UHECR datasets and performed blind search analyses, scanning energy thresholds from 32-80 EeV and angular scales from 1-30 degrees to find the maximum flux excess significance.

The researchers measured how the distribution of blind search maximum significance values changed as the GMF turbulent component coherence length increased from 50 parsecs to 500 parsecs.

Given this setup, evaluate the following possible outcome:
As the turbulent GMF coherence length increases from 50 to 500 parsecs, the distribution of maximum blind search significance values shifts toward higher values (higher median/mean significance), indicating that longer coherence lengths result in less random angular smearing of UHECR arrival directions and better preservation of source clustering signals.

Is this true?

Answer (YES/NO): NO